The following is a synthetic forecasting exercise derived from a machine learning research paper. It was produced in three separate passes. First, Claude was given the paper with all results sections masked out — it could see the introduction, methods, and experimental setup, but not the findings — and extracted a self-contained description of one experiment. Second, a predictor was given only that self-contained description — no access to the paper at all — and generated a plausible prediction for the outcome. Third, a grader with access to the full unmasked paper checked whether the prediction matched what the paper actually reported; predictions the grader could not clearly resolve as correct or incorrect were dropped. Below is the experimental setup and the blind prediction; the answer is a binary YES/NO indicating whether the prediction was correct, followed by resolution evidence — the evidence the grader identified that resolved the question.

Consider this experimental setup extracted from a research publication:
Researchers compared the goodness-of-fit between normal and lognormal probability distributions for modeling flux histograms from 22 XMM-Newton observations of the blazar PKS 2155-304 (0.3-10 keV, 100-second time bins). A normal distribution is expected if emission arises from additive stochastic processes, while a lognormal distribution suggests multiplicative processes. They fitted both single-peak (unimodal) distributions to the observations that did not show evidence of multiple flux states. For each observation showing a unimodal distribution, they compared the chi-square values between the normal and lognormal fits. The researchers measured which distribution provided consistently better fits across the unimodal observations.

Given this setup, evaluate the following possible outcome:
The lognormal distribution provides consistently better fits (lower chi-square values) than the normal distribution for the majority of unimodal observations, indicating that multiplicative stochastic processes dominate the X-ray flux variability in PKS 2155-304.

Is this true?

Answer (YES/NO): YES